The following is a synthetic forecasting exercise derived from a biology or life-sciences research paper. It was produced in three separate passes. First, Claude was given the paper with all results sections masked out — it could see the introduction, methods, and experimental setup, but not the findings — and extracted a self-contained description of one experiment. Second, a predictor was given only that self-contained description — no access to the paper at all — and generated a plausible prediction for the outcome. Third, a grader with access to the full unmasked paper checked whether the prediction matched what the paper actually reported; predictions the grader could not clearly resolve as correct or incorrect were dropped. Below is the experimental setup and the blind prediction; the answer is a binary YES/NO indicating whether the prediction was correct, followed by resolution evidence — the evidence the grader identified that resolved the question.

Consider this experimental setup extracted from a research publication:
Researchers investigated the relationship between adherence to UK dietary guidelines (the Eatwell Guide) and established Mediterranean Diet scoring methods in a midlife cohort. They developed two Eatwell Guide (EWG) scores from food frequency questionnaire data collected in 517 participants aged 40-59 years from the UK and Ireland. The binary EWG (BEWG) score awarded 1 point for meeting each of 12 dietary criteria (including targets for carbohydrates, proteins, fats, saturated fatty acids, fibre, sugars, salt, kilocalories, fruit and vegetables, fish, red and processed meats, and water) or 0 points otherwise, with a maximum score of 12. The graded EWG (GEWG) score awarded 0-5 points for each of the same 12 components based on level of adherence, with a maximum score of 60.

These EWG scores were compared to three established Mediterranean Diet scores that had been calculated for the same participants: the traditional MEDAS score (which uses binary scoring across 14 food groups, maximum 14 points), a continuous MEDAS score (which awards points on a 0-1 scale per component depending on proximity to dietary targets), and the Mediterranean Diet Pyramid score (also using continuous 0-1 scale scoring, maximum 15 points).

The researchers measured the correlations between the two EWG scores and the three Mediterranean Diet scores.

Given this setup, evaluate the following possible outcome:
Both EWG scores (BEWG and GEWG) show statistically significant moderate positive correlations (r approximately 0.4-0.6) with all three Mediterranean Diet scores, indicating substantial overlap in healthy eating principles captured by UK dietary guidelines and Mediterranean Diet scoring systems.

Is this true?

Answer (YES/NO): NO